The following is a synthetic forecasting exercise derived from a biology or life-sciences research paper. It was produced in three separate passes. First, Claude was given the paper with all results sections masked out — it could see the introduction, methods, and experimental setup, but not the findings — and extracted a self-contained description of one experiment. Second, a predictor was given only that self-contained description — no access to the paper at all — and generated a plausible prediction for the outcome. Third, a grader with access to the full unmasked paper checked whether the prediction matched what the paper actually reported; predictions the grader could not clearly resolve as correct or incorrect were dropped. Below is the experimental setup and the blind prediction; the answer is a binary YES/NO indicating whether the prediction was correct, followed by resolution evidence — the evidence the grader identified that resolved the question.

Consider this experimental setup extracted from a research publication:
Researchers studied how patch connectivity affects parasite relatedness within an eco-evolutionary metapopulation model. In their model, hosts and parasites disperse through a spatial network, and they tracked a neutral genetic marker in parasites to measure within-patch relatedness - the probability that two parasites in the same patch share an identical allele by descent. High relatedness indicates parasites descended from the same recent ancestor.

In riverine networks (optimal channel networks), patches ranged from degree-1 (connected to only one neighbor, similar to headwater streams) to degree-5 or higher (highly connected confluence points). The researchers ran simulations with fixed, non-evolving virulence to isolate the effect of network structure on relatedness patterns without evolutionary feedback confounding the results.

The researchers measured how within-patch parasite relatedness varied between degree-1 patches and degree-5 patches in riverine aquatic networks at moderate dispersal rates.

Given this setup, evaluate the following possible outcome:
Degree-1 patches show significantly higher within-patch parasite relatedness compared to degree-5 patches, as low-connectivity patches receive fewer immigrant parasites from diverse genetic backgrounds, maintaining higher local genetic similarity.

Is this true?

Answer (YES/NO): YES